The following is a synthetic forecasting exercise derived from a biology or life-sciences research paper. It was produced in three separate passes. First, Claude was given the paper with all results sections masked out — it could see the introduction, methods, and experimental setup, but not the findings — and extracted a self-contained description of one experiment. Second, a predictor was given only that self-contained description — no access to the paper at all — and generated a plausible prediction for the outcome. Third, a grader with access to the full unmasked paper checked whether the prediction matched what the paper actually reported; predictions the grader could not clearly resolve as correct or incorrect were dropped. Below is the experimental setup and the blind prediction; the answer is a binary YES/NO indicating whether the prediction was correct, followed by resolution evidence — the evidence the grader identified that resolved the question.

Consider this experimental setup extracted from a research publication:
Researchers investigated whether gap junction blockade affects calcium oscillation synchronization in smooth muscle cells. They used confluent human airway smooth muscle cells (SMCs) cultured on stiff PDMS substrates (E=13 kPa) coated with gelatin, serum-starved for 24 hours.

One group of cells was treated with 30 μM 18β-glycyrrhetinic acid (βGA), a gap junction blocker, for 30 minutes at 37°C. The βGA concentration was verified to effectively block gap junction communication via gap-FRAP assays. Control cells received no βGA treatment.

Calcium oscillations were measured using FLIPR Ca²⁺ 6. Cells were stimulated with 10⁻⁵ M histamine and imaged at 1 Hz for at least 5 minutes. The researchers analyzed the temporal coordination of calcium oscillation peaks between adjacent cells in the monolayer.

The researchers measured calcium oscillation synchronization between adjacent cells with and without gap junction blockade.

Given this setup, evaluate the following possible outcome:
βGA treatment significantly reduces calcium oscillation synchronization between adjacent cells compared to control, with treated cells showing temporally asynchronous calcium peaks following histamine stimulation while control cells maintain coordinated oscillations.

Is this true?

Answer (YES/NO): NO